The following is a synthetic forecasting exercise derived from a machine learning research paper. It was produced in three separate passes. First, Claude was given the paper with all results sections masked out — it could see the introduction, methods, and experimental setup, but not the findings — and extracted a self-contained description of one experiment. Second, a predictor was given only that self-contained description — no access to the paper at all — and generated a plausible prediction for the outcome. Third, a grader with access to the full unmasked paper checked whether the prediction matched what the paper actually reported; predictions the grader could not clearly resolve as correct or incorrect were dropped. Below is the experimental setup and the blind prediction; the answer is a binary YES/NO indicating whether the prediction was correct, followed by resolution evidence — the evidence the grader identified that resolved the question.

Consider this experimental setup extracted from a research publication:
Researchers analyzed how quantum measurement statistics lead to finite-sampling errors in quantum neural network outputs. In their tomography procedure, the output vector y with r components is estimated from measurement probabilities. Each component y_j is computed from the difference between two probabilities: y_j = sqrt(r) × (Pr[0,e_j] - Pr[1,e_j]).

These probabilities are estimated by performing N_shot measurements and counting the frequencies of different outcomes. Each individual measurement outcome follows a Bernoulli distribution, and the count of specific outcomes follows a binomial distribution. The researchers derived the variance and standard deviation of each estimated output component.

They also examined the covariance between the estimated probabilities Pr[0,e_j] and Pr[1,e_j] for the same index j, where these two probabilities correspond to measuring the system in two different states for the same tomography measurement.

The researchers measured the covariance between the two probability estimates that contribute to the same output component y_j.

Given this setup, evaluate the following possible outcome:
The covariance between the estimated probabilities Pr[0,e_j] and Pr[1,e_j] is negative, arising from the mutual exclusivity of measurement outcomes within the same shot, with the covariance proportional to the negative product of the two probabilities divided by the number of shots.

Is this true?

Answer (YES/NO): NO